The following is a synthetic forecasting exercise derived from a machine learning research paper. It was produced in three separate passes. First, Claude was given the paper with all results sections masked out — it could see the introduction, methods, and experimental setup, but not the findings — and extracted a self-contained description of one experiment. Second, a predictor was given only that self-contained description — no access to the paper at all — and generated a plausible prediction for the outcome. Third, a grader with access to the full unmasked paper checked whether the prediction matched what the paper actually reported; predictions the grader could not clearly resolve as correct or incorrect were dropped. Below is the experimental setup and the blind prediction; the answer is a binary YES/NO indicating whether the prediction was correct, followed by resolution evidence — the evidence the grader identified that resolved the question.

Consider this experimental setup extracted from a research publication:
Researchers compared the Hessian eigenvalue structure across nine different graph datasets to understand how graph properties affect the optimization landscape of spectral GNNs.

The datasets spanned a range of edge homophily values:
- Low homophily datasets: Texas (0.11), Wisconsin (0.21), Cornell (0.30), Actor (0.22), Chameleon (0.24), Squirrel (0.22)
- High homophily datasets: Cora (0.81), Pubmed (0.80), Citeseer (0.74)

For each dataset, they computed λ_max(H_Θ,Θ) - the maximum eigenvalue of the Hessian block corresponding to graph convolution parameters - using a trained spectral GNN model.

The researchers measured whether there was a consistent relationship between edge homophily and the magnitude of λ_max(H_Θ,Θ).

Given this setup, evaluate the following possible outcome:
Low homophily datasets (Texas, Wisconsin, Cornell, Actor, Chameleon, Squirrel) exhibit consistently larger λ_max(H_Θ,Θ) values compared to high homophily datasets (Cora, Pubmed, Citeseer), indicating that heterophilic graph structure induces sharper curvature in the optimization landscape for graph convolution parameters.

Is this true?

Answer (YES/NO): NO